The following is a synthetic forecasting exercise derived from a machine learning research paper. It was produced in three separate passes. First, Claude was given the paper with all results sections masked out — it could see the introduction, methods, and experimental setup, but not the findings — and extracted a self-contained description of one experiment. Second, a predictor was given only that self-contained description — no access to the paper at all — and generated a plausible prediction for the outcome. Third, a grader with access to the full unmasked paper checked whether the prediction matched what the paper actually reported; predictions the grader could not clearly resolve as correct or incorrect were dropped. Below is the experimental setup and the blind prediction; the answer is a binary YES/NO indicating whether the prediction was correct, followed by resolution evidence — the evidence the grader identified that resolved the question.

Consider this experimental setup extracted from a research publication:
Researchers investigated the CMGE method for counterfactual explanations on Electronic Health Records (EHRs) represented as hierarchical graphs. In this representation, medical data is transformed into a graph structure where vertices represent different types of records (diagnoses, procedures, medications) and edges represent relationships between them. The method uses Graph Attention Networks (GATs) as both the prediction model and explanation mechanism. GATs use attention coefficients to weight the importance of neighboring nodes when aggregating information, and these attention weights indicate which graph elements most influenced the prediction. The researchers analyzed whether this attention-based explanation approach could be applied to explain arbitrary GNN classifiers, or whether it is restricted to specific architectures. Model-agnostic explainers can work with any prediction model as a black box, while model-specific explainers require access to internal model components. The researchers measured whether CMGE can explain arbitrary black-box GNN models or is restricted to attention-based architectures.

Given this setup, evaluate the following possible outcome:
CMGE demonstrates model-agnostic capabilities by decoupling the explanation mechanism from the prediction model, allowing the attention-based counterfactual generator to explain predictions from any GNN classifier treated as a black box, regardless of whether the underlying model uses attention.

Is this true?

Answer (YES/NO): NO